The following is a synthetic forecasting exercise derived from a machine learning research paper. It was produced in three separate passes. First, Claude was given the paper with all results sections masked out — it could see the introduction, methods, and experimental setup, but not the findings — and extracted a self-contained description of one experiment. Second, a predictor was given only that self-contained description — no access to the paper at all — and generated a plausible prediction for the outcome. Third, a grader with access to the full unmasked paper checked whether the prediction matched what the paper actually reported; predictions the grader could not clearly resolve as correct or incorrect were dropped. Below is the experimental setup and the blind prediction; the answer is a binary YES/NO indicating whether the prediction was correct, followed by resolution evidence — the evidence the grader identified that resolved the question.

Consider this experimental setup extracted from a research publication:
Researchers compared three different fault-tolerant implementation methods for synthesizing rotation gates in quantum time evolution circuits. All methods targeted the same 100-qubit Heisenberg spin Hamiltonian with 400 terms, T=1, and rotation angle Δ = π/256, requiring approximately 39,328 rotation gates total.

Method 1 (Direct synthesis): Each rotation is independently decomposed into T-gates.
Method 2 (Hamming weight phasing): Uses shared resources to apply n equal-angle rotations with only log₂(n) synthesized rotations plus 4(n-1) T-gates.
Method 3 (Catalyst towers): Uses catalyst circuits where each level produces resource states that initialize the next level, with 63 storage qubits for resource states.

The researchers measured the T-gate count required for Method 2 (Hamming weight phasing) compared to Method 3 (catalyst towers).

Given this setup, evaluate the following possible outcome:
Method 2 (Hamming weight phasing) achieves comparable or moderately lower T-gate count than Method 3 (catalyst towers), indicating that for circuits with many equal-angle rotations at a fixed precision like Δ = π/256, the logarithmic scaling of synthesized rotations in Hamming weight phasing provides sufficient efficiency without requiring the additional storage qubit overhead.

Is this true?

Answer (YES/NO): NO